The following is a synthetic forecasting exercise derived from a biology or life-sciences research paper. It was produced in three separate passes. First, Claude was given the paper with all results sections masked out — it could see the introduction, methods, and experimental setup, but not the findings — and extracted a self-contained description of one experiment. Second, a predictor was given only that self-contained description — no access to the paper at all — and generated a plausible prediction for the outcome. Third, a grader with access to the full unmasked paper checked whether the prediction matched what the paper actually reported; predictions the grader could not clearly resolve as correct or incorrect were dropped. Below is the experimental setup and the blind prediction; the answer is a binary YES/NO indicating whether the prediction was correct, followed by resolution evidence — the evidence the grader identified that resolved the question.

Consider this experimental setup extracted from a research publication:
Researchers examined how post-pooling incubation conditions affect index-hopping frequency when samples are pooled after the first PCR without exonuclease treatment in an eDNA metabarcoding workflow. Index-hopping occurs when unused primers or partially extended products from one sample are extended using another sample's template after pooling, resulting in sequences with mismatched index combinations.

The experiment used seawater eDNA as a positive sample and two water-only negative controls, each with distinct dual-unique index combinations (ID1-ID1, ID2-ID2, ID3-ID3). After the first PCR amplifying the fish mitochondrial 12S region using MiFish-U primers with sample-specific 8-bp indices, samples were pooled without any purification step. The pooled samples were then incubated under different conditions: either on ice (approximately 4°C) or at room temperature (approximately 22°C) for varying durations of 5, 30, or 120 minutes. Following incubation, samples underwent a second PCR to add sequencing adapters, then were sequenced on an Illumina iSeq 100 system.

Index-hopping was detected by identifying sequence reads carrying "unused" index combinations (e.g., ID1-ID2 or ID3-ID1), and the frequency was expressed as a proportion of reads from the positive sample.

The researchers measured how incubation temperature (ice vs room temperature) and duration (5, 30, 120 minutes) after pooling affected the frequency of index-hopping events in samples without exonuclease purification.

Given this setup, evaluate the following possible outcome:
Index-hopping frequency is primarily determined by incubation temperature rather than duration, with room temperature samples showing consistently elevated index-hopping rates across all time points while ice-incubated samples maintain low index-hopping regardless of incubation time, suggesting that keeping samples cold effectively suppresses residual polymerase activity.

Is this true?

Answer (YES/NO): NO